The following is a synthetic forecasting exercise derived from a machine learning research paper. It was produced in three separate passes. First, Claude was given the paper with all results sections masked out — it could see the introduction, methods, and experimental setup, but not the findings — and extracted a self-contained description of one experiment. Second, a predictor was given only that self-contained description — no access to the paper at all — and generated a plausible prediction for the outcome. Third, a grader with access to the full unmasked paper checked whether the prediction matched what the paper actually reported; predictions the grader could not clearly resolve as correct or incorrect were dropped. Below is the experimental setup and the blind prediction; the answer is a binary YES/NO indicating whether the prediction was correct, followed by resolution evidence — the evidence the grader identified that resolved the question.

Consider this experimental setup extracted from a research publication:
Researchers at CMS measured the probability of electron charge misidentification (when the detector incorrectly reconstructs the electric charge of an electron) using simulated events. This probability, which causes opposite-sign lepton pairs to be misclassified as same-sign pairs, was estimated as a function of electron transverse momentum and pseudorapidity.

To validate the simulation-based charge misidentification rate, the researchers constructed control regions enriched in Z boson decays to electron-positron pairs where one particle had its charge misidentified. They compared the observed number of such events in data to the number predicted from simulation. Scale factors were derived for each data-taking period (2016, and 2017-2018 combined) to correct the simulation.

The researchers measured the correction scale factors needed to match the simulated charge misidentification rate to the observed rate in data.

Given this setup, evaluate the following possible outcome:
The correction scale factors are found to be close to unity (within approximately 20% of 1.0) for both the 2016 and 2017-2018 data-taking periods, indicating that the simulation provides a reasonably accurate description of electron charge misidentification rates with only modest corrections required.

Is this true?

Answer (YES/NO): NO